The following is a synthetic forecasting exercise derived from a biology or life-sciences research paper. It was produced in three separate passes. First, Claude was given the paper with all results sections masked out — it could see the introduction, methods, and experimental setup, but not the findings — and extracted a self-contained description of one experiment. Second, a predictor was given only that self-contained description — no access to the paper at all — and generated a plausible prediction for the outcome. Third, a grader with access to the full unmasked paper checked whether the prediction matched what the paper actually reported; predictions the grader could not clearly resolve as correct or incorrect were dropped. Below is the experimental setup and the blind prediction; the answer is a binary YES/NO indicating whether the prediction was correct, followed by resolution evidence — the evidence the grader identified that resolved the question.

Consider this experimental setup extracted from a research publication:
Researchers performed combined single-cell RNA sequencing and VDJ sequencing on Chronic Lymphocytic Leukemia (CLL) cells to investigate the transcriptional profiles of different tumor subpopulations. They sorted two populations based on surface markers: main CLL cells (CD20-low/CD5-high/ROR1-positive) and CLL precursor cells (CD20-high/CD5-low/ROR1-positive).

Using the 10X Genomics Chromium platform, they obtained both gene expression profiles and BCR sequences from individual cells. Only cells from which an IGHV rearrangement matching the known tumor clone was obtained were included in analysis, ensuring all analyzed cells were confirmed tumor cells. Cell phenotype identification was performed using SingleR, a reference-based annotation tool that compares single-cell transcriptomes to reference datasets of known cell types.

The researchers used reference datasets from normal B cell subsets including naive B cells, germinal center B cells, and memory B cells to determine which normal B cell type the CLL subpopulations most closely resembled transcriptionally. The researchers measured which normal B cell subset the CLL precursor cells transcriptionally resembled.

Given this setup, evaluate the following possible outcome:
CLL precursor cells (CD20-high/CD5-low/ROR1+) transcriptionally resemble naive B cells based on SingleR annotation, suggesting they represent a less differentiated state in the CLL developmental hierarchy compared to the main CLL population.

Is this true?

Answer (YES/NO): NO